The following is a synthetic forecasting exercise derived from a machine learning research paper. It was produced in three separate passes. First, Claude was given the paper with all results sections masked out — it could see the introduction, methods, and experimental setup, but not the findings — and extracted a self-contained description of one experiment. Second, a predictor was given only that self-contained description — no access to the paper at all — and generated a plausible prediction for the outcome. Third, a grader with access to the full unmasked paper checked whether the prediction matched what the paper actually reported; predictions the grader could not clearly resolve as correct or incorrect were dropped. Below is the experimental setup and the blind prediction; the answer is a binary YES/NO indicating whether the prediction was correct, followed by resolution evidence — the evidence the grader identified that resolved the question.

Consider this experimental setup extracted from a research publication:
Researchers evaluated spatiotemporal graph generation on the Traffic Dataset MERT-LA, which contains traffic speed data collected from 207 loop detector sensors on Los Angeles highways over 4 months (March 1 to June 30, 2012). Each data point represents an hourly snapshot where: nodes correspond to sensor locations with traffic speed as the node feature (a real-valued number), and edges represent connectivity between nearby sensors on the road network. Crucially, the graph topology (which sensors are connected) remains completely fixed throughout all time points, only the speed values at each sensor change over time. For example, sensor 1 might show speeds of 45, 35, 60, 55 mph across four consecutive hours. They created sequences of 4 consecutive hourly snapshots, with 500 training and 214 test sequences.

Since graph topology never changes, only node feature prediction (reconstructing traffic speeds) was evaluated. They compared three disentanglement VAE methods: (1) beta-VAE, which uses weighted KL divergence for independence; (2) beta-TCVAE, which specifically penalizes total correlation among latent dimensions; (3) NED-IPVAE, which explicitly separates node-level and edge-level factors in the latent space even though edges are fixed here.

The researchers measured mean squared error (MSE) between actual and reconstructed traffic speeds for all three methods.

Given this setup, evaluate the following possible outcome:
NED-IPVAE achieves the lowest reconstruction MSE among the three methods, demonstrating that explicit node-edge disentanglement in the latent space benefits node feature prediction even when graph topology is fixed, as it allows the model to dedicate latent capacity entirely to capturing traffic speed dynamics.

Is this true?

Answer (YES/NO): NO